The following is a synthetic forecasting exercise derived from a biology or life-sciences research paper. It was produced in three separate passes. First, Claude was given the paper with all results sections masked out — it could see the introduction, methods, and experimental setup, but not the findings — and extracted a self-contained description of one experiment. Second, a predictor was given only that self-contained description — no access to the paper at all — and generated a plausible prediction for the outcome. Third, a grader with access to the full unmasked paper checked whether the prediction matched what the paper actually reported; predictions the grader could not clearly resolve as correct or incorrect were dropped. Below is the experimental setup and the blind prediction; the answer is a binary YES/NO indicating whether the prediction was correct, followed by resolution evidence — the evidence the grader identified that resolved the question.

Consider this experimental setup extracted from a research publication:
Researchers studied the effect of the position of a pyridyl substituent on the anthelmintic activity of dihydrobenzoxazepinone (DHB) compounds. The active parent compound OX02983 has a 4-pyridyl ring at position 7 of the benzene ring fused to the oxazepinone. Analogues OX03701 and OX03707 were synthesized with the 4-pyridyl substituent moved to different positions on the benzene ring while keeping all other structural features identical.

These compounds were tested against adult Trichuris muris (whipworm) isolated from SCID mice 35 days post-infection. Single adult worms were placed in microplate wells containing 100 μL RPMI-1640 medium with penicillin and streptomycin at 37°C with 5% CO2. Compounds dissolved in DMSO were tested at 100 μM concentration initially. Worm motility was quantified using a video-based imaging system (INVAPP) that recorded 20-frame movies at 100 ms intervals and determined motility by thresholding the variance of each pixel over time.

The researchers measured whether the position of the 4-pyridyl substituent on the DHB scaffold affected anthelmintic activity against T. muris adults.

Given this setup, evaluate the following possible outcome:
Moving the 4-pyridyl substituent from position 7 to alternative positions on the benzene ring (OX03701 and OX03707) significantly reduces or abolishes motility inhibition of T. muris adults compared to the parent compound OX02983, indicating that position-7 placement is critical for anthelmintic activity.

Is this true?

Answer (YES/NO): YES